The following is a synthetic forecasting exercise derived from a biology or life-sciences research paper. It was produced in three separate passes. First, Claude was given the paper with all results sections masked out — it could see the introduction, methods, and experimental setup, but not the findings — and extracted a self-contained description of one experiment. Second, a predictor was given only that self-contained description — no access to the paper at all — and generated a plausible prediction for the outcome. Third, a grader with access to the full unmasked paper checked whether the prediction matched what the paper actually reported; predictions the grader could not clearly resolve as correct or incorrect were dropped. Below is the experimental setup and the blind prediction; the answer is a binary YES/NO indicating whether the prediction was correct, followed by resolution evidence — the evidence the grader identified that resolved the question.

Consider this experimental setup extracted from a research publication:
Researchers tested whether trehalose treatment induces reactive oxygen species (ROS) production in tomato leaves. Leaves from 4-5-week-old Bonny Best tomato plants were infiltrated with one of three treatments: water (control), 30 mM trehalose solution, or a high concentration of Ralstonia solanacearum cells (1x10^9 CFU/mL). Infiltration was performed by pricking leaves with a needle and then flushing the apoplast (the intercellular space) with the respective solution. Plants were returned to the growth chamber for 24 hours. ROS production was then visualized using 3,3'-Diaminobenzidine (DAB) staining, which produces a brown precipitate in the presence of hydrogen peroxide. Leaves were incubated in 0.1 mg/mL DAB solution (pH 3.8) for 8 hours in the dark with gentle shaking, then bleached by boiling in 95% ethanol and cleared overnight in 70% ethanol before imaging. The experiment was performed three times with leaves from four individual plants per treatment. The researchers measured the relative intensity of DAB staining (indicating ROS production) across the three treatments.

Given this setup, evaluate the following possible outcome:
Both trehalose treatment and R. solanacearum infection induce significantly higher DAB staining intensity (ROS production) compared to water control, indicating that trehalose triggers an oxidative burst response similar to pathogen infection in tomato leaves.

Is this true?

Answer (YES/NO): NO